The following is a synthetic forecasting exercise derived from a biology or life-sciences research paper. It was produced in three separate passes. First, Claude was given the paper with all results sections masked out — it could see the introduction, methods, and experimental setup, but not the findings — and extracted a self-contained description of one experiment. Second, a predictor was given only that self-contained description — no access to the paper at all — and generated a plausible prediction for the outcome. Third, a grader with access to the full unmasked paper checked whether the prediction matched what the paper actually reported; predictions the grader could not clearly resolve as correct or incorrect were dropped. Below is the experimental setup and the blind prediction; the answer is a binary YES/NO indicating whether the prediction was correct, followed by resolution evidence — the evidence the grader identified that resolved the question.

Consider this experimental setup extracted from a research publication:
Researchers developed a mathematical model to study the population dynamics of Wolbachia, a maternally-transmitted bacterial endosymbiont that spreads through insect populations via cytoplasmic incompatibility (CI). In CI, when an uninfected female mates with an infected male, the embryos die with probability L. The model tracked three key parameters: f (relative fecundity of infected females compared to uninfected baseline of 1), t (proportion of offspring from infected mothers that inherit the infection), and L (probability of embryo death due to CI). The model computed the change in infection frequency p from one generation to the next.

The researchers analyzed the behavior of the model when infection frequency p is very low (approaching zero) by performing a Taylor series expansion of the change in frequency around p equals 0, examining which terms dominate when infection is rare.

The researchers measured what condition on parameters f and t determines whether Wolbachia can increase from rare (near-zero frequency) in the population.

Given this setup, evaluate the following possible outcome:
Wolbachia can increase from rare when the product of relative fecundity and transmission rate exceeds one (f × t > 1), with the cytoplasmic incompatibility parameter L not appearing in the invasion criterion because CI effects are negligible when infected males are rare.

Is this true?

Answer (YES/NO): YES